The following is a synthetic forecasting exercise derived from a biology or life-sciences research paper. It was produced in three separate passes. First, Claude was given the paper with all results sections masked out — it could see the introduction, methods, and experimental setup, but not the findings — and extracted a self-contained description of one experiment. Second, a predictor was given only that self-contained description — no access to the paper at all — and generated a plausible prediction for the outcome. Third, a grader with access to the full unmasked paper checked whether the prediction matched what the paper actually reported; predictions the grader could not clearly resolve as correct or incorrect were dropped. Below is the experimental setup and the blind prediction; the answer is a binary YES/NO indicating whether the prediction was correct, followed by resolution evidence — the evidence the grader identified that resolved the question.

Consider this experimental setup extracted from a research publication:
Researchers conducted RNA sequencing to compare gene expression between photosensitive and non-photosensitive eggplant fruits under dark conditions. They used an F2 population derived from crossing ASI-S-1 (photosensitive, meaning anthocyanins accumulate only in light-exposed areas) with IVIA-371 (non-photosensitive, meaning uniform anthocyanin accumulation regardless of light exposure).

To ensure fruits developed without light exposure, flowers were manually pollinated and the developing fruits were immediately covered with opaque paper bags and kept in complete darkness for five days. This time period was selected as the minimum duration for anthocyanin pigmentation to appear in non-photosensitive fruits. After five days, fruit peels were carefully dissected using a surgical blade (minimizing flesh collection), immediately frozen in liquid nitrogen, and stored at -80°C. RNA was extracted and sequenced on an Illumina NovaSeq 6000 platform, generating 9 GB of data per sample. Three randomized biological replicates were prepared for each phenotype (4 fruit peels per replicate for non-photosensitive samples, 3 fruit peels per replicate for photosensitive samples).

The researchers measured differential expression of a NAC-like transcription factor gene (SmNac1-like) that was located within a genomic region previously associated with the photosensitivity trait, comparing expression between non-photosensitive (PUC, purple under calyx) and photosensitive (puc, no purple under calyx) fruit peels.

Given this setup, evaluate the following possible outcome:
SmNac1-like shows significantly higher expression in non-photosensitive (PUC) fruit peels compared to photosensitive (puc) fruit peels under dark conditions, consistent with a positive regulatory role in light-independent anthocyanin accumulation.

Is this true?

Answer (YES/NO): NO